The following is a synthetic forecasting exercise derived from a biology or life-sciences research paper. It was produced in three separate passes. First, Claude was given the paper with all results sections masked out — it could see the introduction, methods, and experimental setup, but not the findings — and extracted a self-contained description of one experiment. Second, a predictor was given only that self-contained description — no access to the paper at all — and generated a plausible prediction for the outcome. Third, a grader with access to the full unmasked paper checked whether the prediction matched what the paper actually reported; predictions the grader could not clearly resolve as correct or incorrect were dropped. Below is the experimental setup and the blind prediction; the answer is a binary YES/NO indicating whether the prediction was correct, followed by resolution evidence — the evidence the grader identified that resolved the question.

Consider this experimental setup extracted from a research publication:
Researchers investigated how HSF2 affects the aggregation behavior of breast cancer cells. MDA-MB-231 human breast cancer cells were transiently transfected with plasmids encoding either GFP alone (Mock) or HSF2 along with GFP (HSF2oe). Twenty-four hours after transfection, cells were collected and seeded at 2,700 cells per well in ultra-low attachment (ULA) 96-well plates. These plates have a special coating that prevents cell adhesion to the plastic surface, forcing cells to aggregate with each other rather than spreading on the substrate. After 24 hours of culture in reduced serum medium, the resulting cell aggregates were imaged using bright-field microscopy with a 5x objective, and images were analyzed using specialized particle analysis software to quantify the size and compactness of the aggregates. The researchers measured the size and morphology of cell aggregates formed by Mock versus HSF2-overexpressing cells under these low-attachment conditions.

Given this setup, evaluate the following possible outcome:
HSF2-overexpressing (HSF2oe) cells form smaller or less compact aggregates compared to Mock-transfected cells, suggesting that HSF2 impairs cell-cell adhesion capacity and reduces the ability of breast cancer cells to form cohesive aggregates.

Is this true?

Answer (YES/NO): NO